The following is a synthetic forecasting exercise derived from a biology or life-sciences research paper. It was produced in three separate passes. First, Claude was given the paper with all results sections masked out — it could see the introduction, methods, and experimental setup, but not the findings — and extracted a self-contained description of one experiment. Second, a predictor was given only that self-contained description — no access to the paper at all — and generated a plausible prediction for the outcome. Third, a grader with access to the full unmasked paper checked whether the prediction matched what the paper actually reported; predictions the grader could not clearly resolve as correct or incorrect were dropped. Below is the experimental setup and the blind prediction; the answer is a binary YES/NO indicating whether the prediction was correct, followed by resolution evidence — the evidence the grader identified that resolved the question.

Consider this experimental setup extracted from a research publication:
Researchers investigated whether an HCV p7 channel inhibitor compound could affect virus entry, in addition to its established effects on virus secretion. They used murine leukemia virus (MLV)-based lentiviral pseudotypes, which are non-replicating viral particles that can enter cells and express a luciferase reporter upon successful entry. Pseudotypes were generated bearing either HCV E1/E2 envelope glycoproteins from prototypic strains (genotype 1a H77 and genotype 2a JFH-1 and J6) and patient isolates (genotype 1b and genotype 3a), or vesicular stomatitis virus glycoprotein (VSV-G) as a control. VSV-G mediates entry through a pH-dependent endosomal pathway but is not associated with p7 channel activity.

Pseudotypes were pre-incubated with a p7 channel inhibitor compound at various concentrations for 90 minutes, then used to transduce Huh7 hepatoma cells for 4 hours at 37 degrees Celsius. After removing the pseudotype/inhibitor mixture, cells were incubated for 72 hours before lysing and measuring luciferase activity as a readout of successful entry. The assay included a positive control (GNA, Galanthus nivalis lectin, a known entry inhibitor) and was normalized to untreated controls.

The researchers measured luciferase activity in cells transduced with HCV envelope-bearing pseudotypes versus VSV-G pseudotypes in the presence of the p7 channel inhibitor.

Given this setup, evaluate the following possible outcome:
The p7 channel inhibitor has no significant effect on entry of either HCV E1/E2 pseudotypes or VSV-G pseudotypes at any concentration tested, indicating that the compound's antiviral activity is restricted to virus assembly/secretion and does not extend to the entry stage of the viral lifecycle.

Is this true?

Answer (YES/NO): NO